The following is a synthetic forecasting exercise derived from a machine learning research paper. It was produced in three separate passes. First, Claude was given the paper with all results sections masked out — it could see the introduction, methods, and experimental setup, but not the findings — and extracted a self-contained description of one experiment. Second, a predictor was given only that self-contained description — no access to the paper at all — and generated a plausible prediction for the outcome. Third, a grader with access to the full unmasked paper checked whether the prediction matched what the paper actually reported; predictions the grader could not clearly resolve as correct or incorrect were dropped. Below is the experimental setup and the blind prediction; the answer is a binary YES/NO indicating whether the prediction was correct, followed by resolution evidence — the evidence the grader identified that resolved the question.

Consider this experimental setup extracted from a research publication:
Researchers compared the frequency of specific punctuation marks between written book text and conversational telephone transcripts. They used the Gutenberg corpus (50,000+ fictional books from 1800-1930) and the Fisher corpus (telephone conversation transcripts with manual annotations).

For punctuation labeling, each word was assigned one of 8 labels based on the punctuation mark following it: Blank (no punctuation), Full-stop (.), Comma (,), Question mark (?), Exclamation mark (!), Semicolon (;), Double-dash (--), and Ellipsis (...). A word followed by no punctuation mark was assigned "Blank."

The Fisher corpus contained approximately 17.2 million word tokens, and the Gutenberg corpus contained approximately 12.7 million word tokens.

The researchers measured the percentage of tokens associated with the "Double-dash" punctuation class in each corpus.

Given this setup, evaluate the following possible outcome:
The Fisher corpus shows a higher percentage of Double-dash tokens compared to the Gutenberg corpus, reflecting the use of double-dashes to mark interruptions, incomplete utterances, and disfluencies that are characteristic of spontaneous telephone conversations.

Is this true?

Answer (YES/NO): YES